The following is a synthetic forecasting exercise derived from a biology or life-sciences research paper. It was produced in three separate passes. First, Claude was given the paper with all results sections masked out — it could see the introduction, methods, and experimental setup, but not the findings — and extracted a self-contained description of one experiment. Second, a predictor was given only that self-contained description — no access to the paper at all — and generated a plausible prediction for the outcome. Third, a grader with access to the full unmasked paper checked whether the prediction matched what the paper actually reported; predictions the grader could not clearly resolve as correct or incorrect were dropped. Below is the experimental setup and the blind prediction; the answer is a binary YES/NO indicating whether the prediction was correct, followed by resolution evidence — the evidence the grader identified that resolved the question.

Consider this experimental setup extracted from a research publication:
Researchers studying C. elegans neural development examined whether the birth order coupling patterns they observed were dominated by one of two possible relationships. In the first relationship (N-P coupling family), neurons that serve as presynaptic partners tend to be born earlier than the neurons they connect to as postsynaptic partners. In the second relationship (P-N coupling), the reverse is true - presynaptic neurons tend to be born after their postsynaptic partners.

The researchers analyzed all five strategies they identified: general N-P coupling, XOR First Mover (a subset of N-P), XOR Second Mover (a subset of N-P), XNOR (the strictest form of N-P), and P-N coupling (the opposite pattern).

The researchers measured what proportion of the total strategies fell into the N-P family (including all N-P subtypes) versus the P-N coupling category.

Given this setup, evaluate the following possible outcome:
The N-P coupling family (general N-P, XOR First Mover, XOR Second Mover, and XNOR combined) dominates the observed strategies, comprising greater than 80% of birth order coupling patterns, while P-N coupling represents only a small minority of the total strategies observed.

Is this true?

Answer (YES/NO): NO